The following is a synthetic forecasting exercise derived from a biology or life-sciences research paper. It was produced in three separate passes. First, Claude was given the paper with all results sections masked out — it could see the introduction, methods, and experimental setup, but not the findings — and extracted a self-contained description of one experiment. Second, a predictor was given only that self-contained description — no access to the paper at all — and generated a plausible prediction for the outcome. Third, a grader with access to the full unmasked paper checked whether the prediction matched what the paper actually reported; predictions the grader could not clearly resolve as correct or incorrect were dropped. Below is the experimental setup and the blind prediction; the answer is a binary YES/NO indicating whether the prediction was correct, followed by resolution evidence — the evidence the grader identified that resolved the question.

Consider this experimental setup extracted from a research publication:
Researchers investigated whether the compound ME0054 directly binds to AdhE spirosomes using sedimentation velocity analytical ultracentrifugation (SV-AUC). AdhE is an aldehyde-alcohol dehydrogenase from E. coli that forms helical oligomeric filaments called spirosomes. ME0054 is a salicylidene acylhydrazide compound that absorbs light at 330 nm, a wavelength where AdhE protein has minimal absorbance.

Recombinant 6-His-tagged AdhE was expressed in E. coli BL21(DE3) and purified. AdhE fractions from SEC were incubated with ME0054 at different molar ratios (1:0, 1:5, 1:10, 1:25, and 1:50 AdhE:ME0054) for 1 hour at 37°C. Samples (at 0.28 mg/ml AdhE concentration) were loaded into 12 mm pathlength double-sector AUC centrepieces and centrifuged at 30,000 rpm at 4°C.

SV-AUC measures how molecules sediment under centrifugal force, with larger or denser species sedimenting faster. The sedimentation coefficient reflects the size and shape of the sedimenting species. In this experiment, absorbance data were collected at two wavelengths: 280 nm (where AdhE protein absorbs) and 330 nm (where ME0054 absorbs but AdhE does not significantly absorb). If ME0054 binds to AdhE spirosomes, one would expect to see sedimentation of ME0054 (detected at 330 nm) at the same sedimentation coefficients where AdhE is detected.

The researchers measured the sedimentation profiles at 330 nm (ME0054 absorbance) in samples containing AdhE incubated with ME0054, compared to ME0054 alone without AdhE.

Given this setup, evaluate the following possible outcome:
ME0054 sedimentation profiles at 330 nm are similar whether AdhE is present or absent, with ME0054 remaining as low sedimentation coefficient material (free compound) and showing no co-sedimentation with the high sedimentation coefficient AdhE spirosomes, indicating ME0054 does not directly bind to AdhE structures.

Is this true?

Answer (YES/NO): NO